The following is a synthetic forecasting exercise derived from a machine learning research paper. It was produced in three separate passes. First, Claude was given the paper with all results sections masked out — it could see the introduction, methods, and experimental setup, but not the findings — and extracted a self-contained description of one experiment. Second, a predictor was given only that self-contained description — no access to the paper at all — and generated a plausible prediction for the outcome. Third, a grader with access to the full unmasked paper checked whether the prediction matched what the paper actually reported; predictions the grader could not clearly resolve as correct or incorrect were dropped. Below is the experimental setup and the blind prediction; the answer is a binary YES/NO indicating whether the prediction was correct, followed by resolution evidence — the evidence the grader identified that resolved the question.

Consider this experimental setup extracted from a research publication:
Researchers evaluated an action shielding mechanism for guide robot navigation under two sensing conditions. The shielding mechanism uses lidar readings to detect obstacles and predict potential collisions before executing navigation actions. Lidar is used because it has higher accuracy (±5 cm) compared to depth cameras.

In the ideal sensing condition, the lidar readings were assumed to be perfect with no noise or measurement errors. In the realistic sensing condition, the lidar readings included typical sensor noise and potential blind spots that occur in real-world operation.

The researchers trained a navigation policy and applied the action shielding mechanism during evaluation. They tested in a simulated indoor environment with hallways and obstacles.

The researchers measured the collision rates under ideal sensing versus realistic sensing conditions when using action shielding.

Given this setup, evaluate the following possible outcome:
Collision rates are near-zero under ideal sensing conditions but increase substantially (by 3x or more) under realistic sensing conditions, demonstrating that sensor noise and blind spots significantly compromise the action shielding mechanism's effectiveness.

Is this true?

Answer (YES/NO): NO